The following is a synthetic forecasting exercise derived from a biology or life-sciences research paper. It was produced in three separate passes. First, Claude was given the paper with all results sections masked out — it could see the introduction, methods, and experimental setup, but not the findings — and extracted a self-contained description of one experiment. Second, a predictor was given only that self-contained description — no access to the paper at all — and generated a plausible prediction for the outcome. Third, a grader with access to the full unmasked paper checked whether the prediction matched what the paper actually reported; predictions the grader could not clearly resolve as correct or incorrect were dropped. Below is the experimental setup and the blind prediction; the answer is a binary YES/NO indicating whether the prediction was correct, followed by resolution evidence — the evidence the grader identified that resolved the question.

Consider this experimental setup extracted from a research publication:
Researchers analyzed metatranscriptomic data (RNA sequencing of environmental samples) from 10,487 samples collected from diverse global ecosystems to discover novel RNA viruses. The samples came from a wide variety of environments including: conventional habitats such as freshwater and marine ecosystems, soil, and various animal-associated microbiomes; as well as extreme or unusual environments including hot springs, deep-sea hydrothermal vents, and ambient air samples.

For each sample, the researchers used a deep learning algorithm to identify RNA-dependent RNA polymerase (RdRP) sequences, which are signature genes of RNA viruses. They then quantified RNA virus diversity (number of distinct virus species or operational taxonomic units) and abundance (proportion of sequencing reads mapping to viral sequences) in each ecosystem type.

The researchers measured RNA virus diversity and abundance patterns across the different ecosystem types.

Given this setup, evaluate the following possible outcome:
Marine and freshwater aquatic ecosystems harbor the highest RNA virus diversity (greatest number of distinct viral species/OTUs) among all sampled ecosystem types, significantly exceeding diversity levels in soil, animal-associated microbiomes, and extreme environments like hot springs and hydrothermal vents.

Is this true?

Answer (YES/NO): NO